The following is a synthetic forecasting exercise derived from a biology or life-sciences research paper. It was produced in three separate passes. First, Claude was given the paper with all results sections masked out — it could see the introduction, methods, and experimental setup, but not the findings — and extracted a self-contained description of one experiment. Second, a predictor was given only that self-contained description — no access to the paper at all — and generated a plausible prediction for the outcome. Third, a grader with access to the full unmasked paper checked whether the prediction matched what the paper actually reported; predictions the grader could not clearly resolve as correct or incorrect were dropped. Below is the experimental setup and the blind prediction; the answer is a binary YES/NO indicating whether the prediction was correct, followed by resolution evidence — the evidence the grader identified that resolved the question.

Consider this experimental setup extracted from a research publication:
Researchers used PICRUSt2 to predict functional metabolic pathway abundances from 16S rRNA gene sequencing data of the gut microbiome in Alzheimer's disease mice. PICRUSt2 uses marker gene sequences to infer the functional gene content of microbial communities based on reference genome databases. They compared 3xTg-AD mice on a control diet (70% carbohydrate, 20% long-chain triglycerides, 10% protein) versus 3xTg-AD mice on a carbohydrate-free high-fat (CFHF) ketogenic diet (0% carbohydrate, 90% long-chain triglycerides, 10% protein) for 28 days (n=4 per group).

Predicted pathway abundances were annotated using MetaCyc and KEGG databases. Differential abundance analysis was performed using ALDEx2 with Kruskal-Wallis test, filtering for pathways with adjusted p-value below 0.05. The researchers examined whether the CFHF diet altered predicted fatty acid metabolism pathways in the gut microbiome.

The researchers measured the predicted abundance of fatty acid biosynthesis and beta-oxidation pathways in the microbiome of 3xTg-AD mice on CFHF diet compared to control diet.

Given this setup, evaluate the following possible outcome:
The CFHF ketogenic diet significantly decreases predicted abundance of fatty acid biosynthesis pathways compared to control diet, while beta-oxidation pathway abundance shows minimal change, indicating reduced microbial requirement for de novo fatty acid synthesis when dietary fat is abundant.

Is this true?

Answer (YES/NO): NO